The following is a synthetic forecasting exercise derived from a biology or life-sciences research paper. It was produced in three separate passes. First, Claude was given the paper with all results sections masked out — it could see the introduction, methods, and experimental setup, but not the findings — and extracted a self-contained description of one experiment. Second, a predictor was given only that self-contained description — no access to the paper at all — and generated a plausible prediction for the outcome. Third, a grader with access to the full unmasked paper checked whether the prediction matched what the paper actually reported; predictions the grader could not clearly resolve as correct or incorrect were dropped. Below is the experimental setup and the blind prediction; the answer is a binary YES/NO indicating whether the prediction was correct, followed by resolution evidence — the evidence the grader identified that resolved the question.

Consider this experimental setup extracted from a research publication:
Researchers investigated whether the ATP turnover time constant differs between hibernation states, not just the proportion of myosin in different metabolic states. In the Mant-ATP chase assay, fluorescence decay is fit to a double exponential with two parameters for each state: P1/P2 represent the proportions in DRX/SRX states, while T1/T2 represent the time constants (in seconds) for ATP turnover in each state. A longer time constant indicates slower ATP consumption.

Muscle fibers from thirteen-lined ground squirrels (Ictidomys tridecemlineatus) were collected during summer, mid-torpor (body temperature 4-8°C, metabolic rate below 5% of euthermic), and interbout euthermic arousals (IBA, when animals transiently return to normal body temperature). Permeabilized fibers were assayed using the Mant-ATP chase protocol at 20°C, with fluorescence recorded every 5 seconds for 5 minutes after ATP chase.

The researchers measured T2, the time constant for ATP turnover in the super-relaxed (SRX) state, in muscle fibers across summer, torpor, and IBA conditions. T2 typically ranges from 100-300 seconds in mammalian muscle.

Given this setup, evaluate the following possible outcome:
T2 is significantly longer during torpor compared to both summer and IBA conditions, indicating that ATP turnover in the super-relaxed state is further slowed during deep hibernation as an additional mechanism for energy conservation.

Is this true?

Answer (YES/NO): NO